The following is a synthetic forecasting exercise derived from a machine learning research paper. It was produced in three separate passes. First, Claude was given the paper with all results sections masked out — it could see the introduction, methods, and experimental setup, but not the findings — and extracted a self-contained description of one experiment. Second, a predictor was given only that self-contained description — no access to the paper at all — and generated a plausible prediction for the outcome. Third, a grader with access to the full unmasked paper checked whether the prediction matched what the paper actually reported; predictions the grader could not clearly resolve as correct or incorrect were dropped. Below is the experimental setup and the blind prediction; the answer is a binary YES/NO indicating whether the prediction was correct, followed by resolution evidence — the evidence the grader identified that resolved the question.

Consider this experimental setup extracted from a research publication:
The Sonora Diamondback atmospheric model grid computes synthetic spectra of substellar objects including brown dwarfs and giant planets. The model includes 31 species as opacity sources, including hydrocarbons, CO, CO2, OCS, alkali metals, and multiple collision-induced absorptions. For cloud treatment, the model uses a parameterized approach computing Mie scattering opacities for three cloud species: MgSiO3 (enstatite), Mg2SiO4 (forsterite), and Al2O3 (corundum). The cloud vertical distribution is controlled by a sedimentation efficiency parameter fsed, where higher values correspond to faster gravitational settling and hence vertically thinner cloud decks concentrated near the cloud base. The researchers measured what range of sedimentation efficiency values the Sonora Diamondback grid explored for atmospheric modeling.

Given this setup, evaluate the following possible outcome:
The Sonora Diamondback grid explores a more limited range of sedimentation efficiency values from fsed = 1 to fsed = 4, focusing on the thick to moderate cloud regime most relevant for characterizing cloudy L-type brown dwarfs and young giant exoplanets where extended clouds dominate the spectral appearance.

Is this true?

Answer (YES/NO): NO